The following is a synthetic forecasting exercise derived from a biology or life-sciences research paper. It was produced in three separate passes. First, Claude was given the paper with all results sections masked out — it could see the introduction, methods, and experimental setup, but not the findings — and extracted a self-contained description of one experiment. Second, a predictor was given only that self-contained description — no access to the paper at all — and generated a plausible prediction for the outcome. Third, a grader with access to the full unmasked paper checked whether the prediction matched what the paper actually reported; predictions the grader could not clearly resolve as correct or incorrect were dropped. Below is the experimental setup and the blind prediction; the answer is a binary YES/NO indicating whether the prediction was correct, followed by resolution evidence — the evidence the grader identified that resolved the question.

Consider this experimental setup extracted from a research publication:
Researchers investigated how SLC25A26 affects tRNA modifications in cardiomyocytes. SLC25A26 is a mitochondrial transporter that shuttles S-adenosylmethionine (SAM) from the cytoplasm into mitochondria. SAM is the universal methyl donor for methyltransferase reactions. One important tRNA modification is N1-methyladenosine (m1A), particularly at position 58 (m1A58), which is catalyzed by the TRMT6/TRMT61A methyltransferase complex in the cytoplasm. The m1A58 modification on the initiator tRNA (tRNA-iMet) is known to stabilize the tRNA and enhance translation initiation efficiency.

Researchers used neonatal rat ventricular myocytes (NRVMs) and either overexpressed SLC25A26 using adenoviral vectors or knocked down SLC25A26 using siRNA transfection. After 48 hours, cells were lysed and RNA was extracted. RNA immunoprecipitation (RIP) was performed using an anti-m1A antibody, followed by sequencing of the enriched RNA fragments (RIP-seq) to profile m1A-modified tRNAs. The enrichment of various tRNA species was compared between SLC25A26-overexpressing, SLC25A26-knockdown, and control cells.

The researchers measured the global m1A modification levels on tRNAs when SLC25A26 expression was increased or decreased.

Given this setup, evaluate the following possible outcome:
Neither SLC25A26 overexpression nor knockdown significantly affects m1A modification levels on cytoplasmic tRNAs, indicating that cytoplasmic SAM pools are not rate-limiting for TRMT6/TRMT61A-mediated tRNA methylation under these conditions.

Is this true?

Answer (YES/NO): NO